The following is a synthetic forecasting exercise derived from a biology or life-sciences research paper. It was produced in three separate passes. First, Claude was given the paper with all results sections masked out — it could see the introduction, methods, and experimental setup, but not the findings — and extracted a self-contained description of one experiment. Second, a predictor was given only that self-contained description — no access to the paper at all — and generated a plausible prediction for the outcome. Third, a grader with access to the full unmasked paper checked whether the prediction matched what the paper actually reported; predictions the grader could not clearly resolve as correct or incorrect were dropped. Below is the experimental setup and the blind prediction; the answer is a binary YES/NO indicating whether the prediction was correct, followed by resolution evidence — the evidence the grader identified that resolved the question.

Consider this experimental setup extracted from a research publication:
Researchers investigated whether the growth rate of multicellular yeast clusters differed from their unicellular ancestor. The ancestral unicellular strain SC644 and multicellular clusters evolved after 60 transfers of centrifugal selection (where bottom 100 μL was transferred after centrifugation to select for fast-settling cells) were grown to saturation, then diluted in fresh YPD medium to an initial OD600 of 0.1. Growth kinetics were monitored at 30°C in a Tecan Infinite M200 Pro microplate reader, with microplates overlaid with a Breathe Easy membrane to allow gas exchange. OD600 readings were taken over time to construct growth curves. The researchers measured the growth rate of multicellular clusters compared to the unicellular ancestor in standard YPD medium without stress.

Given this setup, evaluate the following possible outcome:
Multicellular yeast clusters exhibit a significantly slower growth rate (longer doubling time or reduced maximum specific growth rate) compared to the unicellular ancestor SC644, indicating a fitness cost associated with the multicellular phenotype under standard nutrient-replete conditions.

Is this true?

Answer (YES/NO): YES